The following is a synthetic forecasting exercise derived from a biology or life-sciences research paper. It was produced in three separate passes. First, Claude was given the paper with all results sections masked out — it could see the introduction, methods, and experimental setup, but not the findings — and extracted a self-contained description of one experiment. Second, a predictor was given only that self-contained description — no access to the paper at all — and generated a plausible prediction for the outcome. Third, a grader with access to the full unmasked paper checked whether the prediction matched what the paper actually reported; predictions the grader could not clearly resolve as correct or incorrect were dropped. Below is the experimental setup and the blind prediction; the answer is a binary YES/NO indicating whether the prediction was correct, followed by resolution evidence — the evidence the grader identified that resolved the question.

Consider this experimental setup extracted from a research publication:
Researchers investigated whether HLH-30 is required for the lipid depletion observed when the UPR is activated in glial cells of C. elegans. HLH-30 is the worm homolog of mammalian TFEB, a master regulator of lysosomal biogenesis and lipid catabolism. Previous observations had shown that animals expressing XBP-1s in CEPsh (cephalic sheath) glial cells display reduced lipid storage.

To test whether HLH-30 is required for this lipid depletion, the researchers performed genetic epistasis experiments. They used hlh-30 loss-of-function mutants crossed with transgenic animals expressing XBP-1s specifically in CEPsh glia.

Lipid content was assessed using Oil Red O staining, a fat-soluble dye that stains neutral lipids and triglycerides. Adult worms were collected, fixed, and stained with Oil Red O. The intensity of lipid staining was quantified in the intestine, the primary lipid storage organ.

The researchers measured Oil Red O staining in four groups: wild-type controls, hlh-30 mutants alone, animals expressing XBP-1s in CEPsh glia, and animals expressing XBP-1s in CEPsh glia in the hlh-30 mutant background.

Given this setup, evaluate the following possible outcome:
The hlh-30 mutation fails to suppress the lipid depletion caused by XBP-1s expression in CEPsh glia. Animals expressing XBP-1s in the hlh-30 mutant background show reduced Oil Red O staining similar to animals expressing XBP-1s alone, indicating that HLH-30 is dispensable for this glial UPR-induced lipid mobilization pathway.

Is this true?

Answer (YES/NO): NO